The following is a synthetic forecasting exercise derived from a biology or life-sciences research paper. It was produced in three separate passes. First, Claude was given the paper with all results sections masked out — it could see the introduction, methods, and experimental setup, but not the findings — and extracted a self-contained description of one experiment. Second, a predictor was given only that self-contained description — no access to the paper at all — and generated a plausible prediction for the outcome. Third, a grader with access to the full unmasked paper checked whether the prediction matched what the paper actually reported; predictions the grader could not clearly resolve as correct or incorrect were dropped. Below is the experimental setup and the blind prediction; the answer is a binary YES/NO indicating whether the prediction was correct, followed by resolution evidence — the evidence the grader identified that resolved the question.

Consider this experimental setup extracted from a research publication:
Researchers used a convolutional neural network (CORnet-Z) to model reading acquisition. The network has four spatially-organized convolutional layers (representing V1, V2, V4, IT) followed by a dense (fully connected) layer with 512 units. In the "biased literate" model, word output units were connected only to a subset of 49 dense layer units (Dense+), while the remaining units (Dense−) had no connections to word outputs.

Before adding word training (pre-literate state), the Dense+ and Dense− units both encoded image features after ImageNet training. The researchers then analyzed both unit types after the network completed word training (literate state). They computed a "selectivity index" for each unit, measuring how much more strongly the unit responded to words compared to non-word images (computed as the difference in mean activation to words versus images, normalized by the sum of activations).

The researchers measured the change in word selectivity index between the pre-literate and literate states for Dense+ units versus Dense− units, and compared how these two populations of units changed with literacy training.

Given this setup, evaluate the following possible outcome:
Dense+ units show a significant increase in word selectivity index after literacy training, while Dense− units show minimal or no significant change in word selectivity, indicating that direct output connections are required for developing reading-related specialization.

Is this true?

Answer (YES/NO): YES